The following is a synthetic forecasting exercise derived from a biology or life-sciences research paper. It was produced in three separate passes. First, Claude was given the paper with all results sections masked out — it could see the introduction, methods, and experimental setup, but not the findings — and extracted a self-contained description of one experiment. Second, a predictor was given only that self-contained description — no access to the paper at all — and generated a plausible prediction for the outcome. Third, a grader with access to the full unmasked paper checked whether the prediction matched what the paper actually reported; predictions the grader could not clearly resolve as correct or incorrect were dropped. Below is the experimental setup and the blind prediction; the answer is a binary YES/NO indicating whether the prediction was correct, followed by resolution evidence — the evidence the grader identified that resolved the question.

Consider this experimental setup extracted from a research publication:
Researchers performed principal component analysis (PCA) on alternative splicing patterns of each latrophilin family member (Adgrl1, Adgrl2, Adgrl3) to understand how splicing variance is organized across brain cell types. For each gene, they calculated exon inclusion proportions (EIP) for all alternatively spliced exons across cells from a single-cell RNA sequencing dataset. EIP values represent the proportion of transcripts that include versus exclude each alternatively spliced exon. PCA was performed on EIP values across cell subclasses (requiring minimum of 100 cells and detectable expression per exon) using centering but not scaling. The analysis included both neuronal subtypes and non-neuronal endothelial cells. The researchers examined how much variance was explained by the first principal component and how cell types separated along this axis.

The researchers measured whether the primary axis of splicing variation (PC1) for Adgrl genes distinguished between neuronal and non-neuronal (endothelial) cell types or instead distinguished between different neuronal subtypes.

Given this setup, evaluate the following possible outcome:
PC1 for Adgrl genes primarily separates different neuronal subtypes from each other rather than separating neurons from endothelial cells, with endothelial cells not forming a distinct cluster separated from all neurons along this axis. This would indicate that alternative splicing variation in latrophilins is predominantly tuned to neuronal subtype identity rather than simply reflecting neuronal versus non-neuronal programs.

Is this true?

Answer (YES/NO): NO